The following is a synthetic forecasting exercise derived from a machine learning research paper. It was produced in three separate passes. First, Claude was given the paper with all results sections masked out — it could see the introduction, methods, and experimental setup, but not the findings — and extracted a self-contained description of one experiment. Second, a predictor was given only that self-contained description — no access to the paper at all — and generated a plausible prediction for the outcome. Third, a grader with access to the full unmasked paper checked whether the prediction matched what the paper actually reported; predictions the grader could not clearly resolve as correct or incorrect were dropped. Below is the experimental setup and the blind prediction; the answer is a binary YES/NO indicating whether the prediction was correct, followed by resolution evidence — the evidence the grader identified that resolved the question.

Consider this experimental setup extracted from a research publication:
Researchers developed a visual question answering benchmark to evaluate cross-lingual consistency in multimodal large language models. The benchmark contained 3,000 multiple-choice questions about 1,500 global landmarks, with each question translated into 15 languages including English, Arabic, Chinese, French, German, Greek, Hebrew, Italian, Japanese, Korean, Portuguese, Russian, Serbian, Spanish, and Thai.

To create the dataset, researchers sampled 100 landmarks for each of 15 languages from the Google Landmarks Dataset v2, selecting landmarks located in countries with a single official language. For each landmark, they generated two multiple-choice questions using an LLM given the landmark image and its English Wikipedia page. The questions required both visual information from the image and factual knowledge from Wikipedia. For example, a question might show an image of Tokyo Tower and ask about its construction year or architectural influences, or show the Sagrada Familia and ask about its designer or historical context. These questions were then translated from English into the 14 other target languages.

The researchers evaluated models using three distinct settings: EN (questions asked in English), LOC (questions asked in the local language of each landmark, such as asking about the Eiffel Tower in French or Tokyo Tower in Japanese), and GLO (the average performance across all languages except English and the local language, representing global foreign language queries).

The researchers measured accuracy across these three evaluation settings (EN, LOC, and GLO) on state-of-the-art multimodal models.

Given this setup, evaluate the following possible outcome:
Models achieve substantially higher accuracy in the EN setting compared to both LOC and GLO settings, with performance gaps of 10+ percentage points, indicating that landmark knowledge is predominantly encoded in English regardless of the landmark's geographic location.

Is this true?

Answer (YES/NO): NO